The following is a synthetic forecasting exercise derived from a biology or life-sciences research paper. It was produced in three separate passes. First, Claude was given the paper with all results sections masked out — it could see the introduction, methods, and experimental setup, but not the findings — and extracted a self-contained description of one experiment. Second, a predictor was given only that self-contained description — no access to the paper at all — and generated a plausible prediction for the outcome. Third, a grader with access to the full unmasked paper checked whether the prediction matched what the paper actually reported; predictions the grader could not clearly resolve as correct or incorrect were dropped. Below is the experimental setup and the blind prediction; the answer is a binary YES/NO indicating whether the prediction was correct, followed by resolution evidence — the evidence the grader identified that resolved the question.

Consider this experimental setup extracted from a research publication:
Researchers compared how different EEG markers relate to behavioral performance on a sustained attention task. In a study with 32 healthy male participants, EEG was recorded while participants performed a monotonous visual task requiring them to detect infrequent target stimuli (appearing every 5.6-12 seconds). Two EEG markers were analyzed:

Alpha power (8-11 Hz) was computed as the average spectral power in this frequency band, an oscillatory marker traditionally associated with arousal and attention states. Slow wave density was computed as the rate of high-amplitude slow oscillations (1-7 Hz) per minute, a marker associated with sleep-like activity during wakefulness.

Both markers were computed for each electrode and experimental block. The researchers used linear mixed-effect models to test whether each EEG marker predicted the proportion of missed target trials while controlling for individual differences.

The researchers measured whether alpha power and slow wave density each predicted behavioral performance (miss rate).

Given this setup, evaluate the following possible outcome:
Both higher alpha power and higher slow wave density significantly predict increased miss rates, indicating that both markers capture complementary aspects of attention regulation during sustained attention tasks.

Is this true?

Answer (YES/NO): YES